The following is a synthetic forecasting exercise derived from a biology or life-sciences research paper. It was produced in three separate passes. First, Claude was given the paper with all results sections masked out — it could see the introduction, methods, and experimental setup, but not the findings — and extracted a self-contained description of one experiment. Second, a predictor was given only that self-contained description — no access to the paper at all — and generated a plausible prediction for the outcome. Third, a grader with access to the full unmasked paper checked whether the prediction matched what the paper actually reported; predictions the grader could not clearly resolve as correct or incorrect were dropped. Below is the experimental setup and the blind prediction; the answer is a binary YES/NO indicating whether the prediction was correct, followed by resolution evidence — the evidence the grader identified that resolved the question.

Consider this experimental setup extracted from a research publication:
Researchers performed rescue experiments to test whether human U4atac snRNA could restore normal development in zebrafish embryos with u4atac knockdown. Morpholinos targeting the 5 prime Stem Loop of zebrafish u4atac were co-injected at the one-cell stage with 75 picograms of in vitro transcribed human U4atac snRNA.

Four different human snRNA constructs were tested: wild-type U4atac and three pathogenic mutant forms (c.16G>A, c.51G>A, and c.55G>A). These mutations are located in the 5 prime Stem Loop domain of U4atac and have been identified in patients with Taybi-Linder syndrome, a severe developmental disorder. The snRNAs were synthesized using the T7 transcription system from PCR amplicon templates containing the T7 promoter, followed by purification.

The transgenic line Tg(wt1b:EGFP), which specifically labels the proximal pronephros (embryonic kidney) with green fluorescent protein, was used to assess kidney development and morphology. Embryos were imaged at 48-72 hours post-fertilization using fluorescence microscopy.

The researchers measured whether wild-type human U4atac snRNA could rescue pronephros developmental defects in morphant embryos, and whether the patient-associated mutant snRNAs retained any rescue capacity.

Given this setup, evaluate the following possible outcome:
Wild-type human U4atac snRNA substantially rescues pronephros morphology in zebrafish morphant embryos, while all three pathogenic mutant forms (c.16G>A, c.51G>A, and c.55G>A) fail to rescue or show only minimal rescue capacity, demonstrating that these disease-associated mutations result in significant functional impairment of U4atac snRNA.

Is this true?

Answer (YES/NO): NO